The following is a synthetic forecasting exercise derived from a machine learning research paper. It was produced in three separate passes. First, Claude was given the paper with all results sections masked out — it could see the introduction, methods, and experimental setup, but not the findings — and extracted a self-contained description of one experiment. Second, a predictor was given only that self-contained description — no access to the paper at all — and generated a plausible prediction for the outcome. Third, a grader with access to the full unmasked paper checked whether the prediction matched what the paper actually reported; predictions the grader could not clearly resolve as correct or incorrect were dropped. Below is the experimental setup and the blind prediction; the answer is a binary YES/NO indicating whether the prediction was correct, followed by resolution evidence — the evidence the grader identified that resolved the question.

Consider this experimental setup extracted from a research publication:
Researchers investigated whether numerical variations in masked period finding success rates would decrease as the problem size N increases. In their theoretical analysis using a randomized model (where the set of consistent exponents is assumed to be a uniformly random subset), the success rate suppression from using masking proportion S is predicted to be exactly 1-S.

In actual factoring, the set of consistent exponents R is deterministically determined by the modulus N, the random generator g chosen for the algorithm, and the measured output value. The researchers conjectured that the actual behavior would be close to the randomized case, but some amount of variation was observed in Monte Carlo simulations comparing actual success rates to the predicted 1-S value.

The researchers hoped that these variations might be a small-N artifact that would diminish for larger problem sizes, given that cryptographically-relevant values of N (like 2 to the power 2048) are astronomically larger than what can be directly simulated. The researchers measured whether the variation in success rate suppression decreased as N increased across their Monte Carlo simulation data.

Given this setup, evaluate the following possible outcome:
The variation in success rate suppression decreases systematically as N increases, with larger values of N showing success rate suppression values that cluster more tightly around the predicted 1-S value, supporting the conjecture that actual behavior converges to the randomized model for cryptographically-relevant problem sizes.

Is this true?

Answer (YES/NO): NO